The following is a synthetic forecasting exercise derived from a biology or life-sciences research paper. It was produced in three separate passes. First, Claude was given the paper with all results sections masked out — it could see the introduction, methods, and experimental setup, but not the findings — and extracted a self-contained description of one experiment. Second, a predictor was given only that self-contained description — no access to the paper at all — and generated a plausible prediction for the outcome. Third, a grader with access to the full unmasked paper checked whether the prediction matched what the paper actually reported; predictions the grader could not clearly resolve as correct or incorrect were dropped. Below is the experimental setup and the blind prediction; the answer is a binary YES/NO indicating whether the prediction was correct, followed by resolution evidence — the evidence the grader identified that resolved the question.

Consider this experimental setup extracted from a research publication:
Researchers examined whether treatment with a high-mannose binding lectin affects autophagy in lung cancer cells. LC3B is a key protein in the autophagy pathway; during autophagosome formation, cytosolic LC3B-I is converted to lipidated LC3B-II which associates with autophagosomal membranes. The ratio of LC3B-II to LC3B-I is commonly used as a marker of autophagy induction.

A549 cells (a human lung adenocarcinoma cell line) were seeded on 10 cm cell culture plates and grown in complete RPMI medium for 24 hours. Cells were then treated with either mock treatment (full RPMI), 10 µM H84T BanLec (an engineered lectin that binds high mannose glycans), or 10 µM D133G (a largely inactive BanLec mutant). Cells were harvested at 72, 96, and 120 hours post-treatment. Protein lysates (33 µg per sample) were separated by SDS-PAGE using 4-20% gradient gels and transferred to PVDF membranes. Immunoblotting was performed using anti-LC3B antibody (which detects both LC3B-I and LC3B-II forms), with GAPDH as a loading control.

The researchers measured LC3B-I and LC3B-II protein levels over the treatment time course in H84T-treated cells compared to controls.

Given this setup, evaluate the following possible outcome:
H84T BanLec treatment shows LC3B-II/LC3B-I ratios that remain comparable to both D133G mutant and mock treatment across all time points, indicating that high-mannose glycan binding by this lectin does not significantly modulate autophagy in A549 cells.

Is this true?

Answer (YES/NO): NO